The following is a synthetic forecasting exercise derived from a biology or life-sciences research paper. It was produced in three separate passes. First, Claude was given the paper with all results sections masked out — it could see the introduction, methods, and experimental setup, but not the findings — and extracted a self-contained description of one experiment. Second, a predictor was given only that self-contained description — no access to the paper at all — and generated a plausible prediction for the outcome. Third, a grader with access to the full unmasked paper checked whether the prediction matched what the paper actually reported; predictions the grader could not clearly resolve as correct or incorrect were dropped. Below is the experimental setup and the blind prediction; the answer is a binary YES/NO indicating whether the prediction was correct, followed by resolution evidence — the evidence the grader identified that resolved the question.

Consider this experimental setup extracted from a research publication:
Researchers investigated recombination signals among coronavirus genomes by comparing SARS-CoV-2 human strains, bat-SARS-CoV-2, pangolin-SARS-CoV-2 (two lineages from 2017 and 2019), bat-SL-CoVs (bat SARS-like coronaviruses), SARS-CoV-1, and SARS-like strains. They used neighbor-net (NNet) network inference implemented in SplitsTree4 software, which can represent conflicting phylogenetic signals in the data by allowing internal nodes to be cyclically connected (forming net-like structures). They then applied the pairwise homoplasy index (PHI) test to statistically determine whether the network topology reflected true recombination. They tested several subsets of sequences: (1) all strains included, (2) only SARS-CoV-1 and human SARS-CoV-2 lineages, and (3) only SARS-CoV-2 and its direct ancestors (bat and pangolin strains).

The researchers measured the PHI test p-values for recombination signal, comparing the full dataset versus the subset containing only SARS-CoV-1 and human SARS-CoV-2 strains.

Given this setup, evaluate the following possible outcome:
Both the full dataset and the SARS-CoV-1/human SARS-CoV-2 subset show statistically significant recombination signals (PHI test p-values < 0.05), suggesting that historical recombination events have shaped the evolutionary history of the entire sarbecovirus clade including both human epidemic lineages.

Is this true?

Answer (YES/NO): NO